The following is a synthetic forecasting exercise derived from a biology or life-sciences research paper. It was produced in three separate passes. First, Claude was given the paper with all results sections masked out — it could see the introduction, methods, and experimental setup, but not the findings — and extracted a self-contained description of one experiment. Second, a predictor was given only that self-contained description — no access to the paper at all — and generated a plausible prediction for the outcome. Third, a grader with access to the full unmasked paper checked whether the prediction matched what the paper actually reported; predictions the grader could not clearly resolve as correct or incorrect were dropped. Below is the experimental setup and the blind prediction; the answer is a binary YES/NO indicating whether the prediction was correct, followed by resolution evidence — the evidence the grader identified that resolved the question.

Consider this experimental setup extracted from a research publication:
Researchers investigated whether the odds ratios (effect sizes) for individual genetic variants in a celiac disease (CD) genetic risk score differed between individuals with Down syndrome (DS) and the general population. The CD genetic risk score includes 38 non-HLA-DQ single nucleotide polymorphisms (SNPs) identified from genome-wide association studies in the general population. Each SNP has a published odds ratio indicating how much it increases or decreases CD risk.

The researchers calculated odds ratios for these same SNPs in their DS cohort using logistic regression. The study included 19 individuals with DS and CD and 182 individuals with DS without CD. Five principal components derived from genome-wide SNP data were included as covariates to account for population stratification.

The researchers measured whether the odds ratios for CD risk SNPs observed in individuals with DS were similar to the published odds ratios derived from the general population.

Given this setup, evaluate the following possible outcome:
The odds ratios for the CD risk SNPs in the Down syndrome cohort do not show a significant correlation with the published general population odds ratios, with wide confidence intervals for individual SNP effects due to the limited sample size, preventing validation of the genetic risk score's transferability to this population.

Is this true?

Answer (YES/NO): NO